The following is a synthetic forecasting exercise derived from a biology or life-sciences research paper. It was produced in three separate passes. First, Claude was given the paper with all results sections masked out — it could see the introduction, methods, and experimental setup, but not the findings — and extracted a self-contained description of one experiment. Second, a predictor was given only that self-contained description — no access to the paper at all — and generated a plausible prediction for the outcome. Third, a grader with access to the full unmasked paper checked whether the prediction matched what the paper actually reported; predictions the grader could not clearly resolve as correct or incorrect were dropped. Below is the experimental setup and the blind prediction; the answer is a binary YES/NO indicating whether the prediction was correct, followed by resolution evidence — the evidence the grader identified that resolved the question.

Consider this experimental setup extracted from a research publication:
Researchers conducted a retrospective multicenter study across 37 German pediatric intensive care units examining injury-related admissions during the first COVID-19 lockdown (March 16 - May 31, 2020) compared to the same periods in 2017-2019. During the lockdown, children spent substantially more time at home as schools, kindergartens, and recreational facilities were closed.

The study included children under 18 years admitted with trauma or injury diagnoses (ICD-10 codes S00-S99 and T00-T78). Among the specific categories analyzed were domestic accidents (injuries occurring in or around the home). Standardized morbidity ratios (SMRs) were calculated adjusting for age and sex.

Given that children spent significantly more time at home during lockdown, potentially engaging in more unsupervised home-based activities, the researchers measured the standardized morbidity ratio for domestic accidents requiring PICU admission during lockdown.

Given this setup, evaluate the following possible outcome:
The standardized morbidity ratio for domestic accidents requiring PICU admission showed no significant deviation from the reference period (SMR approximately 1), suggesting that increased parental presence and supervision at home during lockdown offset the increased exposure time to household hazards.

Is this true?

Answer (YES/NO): NO